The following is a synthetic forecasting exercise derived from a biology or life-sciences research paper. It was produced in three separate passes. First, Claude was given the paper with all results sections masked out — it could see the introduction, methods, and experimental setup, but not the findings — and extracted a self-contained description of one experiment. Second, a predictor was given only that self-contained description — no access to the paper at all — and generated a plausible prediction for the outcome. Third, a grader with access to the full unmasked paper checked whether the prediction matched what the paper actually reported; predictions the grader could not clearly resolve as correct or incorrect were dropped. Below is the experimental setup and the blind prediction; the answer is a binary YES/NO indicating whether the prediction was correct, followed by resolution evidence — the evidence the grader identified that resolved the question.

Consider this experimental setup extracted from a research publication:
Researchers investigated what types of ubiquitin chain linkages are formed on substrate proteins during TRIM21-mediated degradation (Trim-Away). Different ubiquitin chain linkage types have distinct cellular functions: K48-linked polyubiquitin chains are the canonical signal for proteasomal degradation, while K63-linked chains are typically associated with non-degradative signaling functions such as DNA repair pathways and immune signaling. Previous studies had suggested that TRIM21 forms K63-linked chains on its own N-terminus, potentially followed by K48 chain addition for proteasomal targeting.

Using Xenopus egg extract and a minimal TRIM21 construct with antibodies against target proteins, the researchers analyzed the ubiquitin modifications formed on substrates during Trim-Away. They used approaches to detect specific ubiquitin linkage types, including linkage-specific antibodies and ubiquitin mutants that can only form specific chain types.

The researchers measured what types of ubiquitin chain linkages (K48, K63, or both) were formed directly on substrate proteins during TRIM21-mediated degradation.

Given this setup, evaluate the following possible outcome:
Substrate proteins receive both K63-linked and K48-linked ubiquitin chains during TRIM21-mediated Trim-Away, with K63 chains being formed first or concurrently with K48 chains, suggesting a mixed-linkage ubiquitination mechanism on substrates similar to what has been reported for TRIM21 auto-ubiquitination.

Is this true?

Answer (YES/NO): YES